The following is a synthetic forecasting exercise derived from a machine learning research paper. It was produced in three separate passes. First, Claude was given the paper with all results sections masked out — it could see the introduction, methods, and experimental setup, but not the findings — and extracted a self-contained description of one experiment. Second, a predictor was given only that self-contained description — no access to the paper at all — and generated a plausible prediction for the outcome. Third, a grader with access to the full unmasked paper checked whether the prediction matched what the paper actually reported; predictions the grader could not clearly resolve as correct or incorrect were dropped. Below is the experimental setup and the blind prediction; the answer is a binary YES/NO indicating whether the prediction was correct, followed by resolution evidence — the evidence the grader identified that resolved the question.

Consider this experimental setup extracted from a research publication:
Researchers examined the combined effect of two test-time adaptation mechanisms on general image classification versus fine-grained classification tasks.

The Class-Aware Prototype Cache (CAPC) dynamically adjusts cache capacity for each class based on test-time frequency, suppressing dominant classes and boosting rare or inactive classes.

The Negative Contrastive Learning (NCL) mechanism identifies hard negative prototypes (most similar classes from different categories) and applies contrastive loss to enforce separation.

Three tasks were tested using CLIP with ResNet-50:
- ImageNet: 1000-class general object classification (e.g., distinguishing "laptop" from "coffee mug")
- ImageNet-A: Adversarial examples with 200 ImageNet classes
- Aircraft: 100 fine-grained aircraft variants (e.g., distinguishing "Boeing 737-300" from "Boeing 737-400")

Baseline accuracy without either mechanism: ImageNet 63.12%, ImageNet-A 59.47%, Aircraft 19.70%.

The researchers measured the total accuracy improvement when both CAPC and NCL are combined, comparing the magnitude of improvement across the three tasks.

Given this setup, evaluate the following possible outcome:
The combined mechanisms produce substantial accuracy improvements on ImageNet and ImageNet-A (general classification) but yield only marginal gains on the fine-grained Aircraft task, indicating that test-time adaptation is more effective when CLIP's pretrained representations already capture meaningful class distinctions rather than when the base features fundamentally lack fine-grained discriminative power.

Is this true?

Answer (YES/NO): NO